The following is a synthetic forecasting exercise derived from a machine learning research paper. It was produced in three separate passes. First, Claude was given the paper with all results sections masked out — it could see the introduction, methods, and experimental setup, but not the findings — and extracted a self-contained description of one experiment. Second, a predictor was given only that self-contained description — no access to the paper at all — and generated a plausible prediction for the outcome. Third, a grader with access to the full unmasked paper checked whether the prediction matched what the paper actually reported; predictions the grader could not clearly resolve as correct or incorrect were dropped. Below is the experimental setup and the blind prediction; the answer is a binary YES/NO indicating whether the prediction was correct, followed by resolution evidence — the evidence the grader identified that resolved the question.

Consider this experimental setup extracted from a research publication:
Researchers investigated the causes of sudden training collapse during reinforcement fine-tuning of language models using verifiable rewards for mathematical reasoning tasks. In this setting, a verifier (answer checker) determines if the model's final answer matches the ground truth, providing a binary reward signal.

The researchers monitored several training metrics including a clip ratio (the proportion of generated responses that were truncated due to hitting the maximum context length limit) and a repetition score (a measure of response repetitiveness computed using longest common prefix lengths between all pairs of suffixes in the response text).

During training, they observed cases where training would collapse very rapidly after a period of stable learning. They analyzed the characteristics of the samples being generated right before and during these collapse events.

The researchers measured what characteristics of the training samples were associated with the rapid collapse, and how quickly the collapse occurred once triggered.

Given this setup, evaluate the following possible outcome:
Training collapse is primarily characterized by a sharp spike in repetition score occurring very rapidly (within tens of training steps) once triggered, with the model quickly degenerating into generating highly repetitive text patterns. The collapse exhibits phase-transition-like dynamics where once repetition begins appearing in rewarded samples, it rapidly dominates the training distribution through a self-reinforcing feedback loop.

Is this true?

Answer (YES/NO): NO